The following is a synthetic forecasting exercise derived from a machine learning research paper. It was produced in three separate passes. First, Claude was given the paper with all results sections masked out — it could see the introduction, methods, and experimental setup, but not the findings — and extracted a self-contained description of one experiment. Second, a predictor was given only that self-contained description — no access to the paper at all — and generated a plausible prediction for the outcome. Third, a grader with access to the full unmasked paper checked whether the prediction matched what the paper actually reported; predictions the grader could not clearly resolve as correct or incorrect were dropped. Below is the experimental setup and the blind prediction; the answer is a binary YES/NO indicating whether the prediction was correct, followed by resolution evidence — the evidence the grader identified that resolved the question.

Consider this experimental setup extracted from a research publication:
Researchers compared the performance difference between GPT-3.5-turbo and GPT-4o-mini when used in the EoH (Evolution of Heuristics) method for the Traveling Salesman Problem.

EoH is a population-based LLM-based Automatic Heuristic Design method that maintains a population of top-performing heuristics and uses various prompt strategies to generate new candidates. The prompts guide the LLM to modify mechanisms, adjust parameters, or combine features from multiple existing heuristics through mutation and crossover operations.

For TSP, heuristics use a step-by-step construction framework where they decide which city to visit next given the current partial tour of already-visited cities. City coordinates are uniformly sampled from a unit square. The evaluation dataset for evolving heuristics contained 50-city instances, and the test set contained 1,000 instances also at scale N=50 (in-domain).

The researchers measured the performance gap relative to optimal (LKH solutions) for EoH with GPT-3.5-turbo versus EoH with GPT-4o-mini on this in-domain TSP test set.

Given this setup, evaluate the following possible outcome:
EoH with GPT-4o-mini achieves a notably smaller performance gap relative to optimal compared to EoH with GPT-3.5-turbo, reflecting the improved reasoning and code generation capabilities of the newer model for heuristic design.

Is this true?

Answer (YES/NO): NO